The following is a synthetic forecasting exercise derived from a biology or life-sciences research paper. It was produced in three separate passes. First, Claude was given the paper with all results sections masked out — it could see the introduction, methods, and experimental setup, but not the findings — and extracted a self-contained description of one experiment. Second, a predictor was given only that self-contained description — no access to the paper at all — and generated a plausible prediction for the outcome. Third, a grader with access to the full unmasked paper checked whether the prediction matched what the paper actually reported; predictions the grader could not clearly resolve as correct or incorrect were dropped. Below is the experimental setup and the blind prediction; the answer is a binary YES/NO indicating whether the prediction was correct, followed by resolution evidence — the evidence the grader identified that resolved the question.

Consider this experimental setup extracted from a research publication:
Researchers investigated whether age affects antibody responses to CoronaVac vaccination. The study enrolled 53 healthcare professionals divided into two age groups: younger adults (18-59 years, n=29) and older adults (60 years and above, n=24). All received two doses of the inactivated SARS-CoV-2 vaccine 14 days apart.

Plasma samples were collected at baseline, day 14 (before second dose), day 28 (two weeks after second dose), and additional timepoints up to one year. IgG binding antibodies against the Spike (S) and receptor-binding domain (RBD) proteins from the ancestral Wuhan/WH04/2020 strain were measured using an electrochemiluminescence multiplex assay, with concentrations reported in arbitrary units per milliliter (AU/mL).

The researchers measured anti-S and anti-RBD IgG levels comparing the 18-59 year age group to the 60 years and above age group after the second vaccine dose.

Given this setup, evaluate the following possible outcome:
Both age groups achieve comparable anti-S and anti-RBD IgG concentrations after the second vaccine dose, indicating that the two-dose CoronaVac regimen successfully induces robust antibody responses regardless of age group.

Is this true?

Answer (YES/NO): NO